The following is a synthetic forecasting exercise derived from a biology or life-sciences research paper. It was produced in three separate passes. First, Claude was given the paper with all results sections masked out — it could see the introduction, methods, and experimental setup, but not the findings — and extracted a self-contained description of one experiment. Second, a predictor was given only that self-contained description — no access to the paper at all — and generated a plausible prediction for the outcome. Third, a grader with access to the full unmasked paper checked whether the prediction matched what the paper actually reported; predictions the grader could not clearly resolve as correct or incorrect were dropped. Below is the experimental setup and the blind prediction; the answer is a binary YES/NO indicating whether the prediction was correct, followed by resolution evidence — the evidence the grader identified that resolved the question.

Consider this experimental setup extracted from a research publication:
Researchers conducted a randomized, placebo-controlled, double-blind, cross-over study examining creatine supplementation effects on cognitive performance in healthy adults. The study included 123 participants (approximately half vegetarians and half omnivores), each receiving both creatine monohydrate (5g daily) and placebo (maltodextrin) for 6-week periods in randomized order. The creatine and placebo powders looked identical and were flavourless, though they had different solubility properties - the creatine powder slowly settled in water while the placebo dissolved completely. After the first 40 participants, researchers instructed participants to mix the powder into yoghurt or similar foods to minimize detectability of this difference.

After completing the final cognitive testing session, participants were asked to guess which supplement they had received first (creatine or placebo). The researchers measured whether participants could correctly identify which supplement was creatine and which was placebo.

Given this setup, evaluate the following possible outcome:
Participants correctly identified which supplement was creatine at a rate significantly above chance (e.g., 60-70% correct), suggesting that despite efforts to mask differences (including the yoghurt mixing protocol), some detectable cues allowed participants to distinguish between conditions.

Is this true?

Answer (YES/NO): NO